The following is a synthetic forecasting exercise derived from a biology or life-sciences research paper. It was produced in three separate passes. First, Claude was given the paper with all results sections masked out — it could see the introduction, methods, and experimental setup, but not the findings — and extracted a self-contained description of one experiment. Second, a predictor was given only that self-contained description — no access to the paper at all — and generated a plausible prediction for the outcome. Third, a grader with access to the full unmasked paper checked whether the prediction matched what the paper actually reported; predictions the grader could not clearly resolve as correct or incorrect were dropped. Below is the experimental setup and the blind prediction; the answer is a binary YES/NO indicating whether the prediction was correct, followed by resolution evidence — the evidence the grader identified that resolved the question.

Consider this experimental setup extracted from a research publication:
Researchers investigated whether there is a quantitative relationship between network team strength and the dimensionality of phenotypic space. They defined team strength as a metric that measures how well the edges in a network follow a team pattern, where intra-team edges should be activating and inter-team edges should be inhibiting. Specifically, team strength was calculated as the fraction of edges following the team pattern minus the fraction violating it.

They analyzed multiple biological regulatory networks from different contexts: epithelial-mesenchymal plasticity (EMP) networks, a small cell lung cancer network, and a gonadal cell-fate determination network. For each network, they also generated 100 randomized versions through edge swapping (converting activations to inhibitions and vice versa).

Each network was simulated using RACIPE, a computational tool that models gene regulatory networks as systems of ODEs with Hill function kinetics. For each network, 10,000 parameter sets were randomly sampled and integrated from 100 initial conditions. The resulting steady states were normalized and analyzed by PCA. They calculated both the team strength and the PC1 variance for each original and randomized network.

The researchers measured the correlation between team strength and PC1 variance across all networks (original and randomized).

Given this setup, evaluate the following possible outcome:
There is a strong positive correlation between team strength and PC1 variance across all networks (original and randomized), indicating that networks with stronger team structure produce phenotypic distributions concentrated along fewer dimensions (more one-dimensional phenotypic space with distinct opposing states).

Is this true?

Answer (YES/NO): YES